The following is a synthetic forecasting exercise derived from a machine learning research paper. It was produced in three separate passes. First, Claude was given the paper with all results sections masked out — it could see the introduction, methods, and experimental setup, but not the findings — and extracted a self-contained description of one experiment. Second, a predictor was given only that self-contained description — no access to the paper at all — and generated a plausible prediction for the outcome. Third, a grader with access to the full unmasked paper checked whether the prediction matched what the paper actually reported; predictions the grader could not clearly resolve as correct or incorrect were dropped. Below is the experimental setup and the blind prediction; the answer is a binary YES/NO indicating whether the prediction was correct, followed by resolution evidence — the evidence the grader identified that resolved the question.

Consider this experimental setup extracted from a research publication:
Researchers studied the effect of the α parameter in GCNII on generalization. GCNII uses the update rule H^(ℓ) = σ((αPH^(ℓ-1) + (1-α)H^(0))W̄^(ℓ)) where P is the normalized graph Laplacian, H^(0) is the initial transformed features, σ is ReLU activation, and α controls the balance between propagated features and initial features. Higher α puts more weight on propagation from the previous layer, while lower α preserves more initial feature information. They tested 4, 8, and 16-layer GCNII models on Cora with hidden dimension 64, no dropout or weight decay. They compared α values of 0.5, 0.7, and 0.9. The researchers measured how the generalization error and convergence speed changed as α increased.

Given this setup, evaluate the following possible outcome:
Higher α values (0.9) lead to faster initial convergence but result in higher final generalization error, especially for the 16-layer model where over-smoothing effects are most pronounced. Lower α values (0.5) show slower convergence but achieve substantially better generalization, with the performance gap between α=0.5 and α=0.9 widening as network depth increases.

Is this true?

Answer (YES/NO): NO